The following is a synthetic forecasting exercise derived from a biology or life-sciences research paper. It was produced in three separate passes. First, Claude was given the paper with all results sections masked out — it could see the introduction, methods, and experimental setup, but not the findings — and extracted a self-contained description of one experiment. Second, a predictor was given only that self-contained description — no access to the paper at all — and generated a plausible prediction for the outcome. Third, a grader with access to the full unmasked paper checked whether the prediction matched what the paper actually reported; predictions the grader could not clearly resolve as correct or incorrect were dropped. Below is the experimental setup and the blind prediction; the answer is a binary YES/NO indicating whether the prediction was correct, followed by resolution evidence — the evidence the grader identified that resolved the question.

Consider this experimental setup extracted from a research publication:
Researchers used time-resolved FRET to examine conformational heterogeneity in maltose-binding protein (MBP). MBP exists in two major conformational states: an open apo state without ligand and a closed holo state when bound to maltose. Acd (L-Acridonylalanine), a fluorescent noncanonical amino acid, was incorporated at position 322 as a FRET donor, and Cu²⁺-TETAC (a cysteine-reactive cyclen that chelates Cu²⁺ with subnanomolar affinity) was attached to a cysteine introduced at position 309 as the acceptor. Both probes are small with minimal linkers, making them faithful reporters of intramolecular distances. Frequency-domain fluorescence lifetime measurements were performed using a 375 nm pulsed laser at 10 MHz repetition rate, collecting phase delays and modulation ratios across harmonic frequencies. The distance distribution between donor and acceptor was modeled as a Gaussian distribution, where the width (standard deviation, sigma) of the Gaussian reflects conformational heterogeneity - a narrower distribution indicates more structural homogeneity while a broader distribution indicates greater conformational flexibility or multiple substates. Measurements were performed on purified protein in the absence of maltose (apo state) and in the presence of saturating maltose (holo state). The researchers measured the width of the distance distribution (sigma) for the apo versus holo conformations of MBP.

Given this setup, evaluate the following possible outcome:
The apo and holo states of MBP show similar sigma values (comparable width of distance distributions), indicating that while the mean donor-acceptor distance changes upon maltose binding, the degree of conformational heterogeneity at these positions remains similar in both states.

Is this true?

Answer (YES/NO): YES